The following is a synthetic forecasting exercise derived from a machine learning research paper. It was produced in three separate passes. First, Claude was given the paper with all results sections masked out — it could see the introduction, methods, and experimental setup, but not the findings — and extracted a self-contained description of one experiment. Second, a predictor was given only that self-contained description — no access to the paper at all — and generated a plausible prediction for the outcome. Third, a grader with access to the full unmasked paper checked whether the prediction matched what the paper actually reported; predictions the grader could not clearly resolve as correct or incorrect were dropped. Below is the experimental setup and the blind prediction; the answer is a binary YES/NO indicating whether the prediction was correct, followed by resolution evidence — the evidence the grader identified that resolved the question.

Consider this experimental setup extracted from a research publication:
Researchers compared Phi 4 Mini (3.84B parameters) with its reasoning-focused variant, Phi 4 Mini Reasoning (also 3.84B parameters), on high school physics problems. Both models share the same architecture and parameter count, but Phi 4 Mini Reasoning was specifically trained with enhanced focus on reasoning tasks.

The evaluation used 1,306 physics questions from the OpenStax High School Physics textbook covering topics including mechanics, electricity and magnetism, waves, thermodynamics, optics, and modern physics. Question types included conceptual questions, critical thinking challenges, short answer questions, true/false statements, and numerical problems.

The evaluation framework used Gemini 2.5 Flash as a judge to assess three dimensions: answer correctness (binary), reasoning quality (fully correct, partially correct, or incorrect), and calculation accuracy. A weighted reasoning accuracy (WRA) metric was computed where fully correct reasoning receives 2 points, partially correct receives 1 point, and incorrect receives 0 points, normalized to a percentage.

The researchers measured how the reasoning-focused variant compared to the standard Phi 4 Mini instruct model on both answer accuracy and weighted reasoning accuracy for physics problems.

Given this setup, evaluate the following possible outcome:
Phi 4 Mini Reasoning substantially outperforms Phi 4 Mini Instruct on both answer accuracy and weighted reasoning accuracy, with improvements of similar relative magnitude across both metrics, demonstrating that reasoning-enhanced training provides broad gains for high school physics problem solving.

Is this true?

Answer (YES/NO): NO